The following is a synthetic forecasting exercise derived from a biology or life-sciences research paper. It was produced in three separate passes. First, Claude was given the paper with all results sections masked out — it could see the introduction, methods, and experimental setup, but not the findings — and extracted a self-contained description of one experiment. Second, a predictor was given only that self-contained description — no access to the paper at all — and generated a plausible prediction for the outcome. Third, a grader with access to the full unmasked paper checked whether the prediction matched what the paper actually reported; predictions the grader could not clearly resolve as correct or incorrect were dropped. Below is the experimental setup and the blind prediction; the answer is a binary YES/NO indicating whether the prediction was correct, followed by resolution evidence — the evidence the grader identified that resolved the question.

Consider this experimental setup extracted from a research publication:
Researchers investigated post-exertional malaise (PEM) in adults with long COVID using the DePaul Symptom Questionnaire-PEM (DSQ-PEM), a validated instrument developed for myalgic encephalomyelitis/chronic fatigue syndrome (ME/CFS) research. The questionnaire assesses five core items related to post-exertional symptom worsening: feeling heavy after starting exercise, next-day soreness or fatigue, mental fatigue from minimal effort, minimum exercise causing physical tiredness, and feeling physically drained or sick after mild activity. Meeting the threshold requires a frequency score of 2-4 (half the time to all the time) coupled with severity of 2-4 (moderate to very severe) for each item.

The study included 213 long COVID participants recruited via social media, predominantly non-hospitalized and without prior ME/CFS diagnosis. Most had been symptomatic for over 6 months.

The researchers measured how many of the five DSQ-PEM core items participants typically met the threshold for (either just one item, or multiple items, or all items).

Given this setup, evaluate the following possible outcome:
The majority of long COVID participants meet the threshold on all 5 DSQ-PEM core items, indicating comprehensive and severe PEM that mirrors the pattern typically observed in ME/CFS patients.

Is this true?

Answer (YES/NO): NO